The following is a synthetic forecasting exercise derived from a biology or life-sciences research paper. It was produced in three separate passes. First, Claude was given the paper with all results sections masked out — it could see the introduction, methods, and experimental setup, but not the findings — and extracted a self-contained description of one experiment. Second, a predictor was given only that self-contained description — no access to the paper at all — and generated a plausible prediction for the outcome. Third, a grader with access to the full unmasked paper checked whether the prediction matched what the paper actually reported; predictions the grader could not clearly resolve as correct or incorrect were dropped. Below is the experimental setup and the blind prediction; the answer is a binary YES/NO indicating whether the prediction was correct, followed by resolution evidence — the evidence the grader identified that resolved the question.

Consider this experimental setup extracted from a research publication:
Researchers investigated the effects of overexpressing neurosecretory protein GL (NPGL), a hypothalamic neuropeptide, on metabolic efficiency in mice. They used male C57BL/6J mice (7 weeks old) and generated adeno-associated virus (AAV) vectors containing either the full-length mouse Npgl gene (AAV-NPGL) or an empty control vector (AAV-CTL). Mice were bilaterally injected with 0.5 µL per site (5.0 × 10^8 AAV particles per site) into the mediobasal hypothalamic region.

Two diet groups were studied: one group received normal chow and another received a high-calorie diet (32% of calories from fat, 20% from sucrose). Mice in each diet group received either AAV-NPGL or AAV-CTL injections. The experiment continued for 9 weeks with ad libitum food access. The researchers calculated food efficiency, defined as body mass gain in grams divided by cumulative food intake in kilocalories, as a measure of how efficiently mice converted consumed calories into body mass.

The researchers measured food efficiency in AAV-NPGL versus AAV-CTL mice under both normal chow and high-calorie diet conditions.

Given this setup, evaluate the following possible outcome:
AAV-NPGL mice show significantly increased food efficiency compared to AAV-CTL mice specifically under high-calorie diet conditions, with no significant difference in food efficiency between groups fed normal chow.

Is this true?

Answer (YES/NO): NO